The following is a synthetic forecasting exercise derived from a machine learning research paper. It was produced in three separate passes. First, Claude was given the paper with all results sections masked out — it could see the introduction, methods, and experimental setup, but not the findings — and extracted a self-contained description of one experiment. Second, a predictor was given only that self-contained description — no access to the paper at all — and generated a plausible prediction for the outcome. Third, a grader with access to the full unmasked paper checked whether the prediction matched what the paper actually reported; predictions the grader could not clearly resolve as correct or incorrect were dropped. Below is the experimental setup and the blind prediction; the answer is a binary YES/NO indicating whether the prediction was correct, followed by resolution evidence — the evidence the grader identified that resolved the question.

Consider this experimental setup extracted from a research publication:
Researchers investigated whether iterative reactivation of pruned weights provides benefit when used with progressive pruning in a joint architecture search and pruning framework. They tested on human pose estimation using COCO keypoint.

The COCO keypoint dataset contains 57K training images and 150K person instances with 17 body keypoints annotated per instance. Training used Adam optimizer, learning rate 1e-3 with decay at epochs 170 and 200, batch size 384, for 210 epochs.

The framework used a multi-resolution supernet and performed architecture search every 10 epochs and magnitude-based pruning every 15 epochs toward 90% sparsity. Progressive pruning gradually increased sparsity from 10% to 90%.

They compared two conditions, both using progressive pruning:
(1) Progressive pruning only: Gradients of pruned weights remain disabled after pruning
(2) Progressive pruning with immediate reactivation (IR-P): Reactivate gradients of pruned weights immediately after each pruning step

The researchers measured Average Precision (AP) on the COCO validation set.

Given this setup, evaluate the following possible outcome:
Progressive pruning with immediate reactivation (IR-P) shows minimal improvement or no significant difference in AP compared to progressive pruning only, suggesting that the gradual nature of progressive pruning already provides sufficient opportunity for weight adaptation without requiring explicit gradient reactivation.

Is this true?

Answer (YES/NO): NO